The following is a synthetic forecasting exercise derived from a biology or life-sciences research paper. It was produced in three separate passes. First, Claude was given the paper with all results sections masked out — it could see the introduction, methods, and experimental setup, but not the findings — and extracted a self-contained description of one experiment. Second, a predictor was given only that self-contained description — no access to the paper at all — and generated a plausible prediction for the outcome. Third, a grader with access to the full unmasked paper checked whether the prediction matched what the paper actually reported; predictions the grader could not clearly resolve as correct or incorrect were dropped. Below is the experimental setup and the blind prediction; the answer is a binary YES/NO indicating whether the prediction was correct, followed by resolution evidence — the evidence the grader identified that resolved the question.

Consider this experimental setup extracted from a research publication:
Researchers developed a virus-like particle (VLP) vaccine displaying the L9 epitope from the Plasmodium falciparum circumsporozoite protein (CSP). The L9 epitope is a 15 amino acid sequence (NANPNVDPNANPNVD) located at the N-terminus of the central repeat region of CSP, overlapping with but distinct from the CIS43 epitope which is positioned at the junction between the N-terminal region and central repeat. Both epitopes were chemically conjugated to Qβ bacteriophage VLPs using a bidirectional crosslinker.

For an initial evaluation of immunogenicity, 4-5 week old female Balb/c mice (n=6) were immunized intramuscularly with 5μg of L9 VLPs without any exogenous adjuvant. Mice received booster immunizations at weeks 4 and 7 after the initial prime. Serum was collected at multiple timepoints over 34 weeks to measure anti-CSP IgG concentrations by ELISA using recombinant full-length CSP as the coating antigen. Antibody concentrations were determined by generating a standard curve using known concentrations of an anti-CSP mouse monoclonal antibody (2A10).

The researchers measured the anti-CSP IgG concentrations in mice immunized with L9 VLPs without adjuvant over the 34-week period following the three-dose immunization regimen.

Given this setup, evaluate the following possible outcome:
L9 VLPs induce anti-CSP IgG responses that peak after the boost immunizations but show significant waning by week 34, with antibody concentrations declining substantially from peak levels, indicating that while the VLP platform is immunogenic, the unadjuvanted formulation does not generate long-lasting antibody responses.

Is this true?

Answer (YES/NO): NO